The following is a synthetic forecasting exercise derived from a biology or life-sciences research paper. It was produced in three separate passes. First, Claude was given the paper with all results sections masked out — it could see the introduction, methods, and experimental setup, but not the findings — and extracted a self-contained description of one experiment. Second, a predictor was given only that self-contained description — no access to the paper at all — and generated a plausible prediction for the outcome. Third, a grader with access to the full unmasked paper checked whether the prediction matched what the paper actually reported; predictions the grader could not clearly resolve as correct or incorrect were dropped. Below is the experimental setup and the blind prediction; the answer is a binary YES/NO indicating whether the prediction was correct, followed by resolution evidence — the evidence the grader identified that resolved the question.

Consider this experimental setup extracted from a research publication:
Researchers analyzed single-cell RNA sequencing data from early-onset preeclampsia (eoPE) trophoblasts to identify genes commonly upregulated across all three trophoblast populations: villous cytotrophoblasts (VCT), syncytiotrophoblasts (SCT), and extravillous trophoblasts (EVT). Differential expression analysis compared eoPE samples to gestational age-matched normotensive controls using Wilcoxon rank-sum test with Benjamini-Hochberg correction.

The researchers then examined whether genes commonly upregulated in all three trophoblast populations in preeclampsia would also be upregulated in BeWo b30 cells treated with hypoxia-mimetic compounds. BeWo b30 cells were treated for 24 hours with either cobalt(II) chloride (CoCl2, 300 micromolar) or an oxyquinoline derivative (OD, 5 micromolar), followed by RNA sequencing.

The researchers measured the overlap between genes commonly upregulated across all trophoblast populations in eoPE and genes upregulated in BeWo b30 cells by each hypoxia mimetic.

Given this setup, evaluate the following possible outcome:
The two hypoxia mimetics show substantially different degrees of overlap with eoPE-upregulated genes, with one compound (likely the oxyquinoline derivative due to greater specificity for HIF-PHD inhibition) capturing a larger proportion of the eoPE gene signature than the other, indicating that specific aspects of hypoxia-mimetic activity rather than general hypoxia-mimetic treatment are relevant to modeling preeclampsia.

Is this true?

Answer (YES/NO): YES